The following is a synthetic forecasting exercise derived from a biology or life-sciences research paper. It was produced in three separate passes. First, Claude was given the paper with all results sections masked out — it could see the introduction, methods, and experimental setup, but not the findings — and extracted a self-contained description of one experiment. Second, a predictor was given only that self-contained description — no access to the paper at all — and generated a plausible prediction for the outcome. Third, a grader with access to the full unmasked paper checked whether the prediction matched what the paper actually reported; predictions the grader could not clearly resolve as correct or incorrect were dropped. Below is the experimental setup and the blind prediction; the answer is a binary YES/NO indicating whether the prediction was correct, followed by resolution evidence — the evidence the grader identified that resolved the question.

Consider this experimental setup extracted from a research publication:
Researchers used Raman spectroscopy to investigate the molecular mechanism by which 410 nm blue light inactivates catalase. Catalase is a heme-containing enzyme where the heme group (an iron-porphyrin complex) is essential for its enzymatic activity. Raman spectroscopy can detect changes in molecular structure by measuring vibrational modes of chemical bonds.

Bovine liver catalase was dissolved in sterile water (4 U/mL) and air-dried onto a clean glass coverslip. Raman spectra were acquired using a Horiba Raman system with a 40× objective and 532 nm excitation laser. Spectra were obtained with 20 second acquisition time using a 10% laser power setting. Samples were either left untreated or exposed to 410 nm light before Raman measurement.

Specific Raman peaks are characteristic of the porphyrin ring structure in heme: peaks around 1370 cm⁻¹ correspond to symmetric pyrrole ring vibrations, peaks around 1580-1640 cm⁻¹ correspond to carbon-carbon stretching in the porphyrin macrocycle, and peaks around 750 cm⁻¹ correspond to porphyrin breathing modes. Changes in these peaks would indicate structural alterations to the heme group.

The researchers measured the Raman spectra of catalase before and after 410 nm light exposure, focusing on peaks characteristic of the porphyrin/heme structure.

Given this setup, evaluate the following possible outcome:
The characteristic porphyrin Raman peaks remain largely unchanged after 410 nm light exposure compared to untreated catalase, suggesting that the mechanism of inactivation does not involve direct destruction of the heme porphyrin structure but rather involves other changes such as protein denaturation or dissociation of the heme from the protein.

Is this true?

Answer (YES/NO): NO